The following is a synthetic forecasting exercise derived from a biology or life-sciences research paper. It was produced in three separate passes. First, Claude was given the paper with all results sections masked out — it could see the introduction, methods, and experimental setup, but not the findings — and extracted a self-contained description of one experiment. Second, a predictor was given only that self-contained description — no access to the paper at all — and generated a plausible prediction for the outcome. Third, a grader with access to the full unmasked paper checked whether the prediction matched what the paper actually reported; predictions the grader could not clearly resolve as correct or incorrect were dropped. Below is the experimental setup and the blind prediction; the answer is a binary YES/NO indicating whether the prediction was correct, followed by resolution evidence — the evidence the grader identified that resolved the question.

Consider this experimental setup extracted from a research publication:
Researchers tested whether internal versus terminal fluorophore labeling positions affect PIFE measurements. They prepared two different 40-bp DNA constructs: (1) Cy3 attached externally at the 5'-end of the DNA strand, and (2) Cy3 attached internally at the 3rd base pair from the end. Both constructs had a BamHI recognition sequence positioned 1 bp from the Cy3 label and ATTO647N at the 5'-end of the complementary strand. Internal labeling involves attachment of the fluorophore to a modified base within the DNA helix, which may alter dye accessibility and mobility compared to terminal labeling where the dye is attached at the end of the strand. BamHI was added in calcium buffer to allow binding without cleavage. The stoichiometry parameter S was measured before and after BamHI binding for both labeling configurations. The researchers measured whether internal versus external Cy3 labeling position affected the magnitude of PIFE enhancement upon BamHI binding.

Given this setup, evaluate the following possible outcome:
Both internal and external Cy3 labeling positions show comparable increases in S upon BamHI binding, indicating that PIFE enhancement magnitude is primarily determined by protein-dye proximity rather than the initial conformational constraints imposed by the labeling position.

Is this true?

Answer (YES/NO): YES